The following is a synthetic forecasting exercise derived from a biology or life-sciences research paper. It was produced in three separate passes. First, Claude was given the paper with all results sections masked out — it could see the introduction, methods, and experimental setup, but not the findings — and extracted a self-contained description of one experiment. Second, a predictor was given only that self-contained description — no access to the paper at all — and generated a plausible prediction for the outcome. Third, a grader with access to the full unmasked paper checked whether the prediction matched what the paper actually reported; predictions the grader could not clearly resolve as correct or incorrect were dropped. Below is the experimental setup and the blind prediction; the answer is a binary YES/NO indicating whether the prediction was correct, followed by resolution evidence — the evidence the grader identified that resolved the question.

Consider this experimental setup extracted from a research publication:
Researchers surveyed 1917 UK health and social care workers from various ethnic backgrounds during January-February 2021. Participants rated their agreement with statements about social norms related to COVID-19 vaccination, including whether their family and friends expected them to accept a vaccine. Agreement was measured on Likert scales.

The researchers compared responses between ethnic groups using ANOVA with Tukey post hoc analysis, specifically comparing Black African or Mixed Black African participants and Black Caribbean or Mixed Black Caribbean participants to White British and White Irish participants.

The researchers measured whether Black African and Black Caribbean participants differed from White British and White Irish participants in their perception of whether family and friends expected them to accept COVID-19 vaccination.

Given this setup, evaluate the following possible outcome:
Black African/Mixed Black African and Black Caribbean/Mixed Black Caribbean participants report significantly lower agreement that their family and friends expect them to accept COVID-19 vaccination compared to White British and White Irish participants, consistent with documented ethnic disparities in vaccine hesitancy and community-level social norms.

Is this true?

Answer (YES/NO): YES